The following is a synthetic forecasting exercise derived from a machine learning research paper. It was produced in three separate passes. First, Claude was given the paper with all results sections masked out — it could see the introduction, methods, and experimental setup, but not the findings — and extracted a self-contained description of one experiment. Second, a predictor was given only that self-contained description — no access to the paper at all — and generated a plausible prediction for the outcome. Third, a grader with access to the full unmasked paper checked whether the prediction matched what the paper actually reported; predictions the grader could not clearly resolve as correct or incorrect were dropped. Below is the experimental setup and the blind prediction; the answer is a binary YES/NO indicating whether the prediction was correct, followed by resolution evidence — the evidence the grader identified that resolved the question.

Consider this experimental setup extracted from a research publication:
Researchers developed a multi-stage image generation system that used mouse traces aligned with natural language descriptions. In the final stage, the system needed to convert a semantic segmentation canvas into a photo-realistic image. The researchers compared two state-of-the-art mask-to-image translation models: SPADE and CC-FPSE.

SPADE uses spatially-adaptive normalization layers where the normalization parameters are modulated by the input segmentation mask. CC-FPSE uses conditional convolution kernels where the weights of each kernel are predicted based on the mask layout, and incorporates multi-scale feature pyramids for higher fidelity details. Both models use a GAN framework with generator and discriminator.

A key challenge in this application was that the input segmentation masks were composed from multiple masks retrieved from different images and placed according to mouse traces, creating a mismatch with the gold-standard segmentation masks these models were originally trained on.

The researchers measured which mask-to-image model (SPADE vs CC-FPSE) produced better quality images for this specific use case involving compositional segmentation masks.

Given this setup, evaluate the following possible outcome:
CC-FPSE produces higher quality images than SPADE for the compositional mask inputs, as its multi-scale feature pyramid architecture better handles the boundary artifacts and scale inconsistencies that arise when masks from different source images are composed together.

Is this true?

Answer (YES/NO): NO